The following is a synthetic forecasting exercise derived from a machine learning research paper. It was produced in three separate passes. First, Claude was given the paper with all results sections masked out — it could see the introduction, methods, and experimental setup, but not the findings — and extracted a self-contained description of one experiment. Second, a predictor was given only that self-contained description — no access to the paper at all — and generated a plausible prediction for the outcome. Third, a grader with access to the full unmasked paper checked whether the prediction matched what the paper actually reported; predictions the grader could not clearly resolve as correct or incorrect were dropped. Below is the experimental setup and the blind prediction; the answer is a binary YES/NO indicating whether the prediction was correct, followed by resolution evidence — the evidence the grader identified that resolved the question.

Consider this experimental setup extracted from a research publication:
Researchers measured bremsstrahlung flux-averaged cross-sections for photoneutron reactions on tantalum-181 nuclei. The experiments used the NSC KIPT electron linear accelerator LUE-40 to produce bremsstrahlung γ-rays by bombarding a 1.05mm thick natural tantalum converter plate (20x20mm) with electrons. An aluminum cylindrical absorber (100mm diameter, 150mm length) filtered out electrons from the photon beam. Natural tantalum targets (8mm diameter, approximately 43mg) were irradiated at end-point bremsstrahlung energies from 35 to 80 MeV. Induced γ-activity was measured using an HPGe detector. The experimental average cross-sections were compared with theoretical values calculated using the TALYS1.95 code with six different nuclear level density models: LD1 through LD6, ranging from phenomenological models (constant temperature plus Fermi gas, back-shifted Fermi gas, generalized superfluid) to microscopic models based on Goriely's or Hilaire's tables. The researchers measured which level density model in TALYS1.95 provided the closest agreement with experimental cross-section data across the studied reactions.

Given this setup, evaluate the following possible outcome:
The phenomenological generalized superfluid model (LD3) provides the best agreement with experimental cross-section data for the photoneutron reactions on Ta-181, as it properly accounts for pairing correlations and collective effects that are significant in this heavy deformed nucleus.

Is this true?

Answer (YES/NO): NO